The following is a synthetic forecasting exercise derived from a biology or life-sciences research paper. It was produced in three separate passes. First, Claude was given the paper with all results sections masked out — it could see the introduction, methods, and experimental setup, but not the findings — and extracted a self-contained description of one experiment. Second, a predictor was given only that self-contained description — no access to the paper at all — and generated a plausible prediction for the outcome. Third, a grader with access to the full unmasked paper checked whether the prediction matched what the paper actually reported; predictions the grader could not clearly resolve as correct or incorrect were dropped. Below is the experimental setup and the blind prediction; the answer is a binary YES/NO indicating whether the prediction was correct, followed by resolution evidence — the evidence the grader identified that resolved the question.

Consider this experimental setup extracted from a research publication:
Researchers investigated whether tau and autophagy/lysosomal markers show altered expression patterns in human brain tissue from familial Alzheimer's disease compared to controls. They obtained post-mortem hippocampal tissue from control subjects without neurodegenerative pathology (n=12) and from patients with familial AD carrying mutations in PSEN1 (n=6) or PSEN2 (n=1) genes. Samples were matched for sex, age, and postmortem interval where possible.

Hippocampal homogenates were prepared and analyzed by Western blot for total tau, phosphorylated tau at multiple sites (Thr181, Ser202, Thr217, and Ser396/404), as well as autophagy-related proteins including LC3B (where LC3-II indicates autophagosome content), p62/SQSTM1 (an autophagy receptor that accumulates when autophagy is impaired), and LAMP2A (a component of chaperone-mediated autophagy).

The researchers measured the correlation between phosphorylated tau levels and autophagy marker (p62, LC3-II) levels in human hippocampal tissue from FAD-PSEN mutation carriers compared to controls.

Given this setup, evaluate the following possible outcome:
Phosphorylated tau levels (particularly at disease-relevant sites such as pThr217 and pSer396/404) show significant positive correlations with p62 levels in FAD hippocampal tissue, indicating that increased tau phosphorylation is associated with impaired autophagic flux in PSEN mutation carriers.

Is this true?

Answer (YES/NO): YES